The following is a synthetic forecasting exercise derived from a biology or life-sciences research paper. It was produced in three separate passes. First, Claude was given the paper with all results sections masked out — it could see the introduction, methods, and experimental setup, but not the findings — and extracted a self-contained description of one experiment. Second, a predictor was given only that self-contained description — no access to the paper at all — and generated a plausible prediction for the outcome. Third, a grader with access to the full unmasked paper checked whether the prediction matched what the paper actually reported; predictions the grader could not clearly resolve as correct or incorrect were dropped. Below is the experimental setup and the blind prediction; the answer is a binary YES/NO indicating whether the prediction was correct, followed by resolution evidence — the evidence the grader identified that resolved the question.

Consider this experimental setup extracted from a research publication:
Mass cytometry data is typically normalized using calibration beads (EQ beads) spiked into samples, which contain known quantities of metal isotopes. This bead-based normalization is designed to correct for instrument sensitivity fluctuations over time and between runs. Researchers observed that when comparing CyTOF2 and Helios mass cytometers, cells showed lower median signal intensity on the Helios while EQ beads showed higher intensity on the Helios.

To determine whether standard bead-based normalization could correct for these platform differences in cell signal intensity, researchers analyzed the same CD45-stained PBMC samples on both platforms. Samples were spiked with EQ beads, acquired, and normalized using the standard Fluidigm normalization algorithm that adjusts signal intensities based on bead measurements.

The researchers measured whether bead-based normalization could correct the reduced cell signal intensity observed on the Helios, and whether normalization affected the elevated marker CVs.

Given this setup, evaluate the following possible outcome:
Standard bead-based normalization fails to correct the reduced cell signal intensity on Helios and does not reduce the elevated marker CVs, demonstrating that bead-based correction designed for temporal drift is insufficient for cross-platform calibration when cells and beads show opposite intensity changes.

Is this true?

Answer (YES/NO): YES